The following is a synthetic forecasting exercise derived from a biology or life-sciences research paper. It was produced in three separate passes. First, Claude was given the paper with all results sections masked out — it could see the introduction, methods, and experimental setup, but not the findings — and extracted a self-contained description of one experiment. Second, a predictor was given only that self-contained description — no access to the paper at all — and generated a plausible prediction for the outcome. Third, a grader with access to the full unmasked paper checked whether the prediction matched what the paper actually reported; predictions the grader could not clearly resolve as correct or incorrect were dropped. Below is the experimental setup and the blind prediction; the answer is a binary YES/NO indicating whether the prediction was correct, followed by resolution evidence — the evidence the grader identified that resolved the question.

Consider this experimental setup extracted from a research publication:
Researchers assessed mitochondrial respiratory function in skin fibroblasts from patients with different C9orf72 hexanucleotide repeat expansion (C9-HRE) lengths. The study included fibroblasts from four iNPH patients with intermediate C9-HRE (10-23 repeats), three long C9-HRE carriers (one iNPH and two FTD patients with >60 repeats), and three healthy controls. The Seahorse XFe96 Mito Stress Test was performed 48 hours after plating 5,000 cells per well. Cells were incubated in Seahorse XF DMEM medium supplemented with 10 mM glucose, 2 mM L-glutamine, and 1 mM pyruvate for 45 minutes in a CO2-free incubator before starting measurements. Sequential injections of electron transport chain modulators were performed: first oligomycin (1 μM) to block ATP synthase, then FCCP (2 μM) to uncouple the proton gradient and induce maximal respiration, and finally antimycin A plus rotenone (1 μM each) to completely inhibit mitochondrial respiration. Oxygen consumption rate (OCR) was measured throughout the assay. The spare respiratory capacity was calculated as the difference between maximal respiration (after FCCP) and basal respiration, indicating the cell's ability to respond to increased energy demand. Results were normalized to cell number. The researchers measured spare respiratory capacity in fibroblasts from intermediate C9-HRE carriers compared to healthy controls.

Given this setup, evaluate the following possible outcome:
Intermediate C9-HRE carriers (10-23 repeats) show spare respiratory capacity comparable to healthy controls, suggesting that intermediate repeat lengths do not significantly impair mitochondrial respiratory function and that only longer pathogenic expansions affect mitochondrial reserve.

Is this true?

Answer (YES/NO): NO